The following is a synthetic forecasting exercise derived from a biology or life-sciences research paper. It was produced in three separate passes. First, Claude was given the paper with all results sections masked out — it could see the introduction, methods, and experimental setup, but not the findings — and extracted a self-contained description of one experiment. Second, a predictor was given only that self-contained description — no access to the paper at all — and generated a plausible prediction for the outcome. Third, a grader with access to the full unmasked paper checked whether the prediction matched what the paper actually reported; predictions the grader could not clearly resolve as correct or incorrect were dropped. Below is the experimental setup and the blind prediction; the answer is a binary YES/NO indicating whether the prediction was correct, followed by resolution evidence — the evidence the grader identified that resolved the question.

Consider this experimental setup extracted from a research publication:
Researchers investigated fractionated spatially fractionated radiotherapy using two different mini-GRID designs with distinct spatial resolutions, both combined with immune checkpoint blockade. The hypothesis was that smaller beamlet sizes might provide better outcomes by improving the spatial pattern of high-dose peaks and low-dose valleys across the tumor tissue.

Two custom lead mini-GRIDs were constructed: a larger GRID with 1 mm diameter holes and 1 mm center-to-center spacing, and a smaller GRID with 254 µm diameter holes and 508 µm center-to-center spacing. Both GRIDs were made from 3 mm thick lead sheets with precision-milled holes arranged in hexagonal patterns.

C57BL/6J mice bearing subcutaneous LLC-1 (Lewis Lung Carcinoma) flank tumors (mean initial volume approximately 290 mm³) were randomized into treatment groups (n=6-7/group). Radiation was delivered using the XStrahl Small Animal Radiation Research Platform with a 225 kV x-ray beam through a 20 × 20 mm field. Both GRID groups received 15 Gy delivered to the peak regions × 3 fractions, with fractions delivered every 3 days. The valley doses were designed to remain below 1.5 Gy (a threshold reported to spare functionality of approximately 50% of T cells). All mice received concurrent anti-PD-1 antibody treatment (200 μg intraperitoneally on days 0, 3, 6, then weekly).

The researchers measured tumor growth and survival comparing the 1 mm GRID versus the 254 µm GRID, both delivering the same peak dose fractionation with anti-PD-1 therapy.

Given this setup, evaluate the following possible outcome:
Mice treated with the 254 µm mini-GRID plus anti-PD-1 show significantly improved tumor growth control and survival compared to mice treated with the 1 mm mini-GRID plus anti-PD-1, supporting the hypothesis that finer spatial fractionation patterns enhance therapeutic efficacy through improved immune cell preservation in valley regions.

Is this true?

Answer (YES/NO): NO